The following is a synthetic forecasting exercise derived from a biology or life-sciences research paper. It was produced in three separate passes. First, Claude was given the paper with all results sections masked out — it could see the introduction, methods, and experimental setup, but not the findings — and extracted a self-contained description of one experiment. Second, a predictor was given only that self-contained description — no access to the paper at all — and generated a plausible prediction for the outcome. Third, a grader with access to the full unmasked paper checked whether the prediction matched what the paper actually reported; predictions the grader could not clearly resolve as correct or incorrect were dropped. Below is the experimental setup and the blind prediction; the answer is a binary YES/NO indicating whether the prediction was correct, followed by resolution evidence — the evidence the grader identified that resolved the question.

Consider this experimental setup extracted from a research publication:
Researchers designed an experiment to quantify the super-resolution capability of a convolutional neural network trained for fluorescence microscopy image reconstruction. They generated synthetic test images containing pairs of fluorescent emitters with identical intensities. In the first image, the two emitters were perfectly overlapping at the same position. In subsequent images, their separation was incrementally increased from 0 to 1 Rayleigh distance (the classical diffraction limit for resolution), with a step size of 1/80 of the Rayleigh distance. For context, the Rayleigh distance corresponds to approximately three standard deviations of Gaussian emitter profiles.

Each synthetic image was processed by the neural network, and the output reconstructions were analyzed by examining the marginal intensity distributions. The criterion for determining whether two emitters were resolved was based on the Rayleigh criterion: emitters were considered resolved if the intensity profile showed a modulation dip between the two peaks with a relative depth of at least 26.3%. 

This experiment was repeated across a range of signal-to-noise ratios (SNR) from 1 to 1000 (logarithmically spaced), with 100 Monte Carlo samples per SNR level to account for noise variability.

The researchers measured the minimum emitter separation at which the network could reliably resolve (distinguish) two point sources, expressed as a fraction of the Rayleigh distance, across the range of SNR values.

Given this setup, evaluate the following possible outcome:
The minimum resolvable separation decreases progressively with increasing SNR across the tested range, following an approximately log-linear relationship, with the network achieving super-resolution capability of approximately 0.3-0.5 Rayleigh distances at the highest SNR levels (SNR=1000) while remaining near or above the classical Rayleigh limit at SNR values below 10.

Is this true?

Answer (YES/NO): NO